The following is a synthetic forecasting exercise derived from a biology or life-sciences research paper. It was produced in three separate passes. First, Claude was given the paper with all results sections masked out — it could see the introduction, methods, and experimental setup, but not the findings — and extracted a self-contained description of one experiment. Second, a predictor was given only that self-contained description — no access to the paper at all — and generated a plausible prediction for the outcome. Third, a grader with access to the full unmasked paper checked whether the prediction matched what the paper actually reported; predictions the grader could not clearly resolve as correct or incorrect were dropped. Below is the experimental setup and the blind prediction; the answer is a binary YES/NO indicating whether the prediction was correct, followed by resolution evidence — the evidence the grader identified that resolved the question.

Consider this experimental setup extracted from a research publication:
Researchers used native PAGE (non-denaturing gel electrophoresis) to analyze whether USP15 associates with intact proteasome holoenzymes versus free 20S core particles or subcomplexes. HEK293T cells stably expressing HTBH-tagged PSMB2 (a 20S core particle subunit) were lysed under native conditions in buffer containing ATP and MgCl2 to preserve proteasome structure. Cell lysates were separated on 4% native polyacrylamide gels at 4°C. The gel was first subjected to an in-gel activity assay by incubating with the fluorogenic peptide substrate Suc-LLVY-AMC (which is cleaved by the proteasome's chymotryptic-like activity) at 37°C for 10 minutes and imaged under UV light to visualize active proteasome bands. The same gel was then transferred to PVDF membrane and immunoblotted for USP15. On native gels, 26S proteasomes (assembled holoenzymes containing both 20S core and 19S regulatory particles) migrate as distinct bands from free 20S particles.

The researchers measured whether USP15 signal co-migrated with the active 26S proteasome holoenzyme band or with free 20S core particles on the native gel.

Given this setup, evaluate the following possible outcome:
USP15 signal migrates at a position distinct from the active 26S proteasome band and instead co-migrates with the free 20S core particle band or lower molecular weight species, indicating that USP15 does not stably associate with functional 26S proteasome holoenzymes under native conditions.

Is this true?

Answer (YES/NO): NO